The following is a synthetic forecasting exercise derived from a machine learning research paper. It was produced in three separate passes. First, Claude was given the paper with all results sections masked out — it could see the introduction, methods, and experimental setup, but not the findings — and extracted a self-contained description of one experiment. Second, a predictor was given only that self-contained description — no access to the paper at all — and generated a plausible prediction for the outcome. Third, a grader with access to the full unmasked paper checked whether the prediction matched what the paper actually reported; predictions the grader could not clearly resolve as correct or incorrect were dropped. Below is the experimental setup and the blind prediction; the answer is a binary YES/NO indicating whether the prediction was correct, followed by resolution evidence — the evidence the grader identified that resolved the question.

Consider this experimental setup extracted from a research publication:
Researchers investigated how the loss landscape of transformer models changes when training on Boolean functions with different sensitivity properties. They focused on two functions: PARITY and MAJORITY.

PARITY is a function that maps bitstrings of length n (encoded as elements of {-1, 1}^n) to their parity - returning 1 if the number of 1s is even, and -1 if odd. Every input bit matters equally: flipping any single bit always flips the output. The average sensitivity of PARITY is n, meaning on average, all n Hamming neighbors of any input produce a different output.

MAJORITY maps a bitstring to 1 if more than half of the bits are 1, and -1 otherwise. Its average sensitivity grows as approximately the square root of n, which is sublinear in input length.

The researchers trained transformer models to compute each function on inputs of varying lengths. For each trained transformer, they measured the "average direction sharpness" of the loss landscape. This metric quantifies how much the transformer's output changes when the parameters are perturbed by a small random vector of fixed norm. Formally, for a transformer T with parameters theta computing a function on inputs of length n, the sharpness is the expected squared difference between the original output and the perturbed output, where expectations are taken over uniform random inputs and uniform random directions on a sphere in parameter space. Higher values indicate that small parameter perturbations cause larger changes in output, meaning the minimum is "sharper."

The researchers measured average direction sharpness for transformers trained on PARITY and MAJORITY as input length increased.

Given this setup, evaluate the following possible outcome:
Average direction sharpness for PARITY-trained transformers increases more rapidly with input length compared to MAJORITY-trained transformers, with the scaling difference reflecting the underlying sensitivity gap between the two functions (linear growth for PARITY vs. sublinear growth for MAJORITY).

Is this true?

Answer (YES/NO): NO